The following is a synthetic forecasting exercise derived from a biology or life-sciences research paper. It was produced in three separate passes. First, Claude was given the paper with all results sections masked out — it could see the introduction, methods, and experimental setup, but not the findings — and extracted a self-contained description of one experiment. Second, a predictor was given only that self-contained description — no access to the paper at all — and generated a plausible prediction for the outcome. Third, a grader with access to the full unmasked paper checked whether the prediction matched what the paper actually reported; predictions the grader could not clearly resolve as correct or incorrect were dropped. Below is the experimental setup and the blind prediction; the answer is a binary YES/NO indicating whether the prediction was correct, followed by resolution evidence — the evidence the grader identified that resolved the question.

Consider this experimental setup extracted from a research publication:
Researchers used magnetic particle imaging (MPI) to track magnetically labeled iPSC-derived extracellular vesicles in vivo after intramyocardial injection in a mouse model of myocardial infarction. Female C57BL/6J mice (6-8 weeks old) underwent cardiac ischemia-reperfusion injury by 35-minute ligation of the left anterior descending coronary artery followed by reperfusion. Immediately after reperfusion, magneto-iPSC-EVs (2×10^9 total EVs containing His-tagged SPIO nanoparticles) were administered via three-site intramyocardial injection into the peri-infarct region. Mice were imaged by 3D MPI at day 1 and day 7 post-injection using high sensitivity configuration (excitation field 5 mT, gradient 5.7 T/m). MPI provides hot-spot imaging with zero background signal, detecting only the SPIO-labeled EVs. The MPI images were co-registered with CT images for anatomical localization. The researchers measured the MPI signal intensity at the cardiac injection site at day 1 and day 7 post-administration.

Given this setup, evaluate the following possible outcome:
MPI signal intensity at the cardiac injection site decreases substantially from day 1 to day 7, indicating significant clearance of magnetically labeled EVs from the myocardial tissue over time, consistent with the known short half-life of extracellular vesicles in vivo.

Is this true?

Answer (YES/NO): YES